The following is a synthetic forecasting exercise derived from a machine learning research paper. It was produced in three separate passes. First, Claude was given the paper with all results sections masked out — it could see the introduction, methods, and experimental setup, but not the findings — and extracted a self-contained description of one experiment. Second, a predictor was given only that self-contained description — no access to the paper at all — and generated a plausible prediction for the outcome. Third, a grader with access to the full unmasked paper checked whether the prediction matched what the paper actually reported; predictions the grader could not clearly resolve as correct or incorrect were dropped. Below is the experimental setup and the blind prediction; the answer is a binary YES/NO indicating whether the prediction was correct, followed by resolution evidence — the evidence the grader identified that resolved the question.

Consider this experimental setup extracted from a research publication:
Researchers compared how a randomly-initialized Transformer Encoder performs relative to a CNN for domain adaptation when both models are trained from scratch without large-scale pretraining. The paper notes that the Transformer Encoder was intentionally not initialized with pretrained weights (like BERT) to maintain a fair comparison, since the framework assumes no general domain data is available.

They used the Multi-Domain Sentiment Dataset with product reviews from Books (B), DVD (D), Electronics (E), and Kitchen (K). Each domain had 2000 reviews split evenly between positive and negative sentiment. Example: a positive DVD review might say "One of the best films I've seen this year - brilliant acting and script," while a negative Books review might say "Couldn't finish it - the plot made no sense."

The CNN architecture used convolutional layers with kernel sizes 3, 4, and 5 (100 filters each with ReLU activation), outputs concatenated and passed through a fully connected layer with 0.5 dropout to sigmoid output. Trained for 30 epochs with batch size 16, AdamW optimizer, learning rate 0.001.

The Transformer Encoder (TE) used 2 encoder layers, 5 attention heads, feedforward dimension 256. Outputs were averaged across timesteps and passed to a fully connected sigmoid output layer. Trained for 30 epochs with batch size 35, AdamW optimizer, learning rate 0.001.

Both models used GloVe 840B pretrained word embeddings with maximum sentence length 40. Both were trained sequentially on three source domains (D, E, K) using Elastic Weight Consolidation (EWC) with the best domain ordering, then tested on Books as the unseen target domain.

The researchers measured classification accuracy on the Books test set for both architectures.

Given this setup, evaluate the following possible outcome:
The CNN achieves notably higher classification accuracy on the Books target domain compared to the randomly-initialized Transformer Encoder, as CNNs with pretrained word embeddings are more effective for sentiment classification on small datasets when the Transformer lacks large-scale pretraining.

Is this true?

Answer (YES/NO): YES